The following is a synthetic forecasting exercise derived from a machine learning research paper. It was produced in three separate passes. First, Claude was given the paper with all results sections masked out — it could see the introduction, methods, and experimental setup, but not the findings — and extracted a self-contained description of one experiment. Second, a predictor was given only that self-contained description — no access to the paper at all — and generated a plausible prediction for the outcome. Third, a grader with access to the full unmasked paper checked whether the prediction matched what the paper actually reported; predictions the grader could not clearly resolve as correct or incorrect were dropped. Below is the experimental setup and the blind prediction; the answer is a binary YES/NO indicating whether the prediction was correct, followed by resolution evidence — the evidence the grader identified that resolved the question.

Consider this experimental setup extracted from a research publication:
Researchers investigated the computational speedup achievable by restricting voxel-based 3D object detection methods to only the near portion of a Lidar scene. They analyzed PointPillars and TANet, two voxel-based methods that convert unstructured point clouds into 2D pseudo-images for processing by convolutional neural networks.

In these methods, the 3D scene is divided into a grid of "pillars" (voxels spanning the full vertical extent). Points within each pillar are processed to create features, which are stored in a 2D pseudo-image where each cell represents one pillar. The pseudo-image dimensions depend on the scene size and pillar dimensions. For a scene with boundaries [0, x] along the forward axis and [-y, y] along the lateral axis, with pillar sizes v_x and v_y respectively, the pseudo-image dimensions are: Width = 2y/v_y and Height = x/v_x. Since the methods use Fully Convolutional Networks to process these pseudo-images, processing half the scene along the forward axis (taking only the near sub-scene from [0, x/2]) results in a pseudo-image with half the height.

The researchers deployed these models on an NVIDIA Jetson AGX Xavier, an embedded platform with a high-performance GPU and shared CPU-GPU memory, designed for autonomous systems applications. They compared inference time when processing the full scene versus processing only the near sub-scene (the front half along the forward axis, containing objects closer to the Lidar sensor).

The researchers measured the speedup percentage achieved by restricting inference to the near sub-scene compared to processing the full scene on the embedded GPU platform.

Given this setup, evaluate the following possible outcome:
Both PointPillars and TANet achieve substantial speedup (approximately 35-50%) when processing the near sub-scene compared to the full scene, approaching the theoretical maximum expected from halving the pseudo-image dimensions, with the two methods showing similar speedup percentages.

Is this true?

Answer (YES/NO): NO